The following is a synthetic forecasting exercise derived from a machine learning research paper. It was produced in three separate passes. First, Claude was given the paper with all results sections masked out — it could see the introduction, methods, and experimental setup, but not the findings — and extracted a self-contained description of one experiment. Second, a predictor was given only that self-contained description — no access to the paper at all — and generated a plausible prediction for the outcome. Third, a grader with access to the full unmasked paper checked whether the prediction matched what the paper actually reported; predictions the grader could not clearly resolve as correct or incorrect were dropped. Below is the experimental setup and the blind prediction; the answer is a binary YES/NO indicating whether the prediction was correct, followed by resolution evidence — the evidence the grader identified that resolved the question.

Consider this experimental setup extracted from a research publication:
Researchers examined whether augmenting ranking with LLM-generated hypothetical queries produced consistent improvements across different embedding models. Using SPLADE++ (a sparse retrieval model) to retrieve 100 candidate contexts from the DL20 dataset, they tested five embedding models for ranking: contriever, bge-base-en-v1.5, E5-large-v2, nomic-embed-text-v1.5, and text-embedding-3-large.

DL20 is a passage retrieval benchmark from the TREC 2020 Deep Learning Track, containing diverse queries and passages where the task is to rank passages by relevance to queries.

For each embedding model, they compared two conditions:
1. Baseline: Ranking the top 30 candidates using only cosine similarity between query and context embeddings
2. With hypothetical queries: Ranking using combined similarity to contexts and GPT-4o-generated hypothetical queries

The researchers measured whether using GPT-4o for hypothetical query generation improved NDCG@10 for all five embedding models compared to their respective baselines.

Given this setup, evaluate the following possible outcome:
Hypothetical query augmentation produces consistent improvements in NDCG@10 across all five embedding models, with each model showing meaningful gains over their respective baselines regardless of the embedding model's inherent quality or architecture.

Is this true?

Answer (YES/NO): NO